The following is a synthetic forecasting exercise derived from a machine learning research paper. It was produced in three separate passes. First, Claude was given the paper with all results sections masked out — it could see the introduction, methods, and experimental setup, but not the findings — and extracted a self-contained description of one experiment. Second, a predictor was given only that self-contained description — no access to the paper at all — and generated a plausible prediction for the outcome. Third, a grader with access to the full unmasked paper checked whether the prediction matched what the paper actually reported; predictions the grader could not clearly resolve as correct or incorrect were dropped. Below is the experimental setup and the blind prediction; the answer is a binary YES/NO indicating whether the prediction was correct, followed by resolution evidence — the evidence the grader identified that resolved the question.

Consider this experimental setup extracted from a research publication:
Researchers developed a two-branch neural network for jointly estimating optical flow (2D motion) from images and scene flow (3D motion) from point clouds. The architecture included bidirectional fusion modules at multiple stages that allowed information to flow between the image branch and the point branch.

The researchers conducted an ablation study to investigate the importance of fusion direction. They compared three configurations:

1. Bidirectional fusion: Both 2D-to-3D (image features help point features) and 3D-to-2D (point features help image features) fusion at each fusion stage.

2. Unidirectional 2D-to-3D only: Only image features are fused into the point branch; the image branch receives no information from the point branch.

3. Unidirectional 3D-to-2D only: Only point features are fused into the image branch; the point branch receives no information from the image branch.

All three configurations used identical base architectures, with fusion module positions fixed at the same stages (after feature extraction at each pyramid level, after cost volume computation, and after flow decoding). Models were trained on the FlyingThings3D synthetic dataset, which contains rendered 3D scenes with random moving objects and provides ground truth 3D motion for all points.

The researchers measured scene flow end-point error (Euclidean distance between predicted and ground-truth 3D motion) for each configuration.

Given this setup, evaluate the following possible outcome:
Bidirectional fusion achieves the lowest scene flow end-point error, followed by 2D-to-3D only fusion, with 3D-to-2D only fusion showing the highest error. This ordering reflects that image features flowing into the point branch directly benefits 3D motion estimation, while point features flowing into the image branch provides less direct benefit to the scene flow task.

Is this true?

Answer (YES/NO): YES